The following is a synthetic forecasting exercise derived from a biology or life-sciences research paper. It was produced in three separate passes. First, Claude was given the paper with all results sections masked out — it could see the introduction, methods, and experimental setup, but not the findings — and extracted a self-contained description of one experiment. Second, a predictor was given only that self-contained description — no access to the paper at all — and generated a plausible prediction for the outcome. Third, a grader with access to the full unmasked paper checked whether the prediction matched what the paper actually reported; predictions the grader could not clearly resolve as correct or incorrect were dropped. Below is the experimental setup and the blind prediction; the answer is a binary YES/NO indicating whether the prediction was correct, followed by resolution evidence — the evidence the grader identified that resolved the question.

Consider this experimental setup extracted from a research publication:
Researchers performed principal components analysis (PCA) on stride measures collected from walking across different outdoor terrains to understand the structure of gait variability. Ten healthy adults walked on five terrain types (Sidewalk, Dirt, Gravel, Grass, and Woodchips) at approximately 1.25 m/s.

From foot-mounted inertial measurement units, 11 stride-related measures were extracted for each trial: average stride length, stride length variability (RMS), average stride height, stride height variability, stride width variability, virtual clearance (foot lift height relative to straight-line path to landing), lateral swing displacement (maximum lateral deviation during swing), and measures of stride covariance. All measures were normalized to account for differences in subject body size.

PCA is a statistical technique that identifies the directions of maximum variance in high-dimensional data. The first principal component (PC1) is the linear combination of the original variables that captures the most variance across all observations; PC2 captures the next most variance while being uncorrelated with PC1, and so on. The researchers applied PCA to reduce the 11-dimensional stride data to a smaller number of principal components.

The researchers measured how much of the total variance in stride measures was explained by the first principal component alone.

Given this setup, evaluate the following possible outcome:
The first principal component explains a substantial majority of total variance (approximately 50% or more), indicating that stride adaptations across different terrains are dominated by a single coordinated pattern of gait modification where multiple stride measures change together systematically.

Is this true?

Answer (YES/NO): YES